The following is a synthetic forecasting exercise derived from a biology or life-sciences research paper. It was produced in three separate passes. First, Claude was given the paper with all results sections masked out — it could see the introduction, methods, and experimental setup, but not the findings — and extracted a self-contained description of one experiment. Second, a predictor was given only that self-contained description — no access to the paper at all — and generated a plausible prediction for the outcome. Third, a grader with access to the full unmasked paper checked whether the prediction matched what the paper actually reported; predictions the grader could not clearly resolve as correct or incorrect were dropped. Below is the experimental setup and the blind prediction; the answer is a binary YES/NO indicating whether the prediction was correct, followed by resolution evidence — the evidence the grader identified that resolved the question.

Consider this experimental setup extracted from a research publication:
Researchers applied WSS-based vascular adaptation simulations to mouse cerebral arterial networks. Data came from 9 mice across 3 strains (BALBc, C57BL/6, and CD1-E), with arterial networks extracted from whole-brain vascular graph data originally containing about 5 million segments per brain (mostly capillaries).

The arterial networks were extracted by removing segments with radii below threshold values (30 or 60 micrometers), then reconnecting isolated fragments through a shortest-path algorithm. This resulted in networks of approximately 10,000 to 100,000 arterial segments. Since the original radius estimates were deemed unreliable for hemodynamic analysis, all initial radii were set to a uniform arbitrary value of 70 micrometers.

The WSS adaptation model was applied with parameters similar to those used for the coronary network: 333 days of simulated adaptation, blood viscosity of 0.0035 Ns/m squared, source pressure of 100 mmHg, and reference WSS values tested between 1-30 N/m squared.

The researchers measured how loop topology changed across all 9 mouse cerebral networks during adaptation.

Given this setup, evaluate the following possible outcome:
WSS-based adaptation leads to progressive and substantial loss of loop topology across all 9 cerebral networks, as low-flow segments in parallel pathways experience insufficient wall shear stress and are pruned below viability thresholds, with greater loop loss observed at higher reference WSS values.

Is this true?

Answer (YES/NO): NO